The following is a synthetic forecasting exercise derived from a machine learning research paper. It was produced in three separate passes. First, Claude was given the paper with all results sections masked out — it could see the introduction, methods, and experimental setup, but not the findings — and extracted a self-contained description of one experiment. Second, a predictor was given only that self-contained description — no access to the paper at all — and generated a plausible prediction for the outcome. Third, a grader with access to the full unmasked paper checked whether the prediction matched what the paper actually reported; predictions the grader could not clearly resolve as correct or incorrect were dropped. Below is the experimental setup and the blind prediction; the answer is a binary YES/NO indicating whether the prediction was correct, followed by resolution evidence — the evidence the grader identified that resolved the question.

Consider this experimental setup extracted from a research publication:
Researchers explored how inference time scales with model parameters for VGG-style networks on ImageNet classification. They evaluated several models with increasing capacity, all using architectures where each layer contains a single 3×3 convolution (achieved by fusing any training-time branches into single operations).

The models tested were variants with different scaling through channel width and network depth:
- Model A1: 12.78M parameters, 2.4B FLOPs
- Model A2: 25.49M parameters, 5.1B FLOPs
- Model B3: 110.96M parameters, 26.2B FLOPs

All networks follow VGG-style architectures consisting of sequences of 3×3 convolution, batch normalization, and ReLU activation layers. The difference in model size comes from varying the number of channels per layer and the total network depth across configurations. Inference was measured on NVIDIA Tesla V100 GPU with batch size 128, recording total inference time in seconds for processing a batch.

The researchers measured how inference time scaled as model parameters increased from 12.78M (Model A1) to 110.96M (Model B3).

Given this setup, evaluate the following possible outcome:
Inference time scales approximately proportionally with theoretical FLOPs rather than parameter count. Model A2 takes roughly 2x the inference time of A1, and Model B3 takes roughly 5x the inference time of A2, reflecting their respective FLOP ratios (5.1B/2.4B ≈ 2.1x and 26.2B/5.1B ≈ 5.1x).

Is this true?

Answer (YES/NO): NO